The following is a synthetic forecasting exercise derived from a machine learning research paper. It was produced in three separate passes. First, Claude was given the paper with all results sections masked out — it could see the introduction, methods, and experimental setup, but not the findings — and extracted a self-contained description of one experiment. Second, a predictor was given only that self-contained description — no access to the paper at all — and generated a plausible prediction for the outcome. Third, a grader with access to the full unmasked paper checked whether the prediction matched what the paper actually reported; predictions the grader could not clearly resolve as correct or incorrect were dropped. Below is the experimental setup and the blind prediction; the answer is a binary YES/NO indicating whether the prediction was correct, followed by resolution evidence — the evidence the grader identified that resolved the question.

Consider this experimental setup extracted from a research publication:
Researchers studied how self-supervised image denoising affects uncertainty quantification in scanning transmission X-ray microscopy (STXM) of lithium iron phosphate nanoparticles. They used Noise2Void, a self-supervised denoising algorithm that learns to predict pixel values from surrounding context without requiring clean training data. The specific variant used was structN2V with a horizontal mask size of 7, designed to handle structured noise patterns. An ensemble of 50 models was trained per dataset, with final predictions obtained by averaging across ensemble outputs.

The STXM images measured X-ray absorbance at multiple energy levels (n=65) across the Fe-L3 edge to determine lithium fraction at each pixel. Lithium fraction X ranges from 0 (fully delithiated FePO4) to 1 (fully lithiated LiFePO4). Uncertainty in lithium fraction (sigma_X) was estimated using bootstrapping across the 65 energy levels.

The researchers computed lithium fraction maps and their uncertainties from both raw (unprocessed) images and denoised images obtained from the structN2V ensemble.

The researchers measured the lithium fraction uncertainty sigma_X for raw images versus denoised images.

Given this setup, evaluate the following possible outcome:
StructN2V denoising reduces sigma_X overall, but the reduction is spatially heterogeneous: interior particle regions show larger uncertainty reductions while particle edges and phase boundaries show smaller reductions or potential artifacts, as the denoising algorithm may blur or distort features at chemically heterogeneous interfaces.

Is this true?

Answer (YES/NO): NO